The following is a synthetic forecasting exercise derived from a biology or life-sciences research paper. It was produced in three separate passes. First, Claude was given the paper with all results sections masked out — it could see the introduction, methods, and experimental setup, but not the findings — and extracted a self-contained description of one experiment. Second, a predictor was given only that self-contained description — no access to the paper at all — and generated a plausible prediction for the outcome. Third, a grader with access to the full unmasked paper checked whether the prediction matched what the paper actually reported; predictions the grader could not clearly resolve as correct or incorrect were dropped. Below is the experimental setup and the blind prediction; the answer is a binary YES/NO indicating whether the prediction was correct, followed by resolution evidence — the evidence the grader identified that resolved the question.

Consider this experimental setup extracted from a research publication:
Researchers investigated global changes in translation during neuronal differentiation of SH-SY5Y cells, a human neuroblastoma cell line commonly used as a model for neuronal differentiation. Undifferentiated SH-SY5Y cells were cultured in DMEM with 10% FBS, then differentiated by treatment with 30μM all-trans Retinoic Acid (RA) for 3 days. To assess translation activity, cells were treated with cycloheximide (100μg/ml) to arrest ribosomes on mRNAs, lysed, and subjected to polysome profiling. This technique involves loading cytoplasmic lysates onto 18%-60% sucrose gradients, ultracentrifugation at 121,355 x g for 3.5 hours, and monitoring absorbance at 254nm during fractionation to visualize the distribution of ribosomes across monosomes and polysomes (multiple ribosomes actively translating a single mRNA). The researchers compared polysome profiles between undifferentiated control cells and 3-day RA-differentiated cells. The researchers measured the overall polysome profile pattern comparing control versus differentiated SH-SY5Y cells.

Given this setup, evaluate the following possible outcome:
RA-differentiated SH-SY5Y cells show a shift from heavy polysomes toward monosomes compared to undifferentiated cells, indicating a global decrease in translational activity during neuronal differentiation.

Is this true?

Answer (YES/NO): YES